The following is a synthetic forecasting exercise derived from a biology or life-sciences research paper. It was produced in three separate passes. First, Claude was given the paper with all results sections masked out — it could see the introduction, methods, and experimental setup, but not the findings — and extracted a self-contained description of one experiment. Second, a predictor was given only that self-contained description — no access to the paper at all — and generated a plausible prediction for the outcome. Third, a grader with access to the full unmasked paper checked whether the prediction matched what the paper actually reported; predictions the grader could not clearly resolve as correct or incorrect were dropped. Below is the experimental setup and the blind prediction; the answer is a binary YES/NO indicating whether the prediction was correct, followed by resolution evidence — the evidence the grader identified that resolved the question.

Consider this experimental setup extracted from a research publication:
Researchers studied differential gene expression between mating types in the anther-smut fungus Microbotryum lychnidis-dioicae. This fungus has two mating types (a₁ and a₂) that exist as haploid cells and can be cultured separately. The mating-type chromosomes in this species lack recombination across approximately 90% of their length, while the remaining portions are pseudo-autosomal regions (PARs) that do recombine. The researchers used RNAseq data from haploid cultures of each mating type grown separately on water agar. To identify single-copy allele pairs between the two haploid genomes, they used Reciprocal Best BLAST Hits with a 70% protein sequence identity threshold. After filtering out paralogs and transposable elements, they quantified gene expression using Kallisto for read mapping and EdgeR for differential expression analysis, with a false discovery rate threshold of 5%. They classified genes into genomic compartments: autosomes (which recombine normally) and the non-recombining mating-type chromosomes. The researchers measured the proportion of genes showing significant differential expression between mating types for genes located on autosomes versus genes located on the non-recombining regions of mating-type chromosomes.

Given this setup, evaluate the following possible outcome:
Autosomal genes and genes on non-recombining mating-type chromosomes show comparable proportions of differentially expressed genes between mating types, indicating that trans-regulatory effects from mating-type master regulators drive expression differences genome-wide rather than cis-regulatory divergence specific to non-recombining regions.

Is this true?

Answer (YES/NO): NO